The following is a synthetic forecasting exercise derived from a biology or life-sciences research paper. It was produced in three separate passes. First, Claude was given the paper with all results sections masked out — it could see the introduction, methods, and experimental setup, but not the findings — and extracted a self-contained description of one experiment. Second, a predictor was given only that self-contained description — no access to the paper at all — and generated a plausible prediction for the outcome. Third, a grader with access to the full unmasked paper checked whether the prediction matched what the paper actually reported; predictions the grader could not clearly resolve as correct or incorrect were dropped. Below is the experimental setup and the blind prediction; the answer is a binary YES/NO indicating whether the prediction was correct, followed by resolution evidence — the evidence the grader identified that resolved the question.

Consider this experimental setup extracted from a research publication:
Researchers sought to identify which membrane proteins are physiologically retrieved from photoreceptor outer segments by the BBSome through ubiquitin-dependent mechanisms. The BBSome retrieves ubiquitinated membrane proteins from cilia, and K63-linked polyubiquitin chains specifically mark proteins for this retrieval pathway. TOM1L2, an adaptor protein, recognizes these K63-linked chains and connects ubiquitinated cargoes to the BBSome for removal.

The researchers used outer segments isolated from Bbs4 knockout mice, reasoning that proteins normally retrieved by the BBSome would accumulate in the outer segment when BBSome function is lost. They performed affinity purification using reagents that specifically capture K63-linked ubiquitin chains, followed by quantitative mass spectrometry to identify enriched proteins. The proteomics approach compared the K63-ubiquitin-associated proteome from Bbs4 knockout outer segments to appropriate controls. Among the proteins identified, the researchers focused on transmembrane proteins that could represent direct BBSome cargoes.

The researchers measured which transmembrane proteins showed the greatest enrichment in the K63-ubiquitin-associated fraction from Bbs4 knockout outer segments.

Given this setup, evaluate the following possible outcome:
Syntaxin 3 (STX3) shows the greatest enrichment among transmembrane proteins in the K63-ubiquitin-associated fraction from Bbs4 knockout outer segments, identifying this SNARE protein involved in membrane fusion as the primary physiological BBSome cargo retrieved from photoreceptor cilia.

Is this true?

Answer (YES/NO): NO